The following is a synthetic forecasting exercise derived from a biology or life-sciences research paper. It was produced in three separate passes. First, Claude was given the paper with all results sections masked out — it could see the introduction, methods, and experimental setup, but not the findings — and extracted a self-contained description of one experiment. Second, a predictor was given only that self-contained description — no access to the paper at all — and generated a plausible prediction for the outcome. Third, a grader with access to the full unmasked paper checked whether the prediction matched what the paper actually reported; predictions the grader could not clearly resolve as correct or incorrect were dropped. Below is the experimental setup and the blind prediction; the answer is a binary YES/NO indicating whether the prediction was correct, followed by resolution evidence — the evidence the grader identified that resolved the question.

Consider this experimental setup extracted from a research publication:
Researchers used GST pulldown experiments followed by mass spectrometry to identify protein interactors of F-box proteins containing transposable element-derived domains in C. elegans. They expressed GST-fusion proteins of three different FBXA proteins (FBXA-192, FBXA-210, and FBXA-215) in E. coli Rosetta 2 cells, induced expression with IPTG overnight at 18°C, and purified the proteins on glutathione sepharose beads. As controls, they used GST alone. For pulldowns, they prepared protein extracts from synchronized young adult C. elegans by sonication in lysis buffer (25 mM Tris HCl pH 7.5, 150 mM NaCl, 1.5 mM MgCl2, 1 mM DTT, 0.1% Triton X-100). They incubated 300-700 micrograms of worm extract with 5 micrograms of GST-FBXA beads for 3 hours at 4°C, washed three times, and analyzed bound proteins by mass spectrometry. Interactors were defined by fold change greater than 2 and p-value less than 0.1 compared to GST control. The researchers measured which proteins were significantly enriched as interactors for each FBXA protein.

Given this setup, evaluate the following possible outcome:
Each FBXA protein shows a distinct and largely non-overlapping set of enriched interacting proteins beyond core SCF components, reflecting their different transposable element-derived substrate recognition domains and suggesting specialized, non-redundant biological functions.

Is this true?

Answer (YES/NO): NO